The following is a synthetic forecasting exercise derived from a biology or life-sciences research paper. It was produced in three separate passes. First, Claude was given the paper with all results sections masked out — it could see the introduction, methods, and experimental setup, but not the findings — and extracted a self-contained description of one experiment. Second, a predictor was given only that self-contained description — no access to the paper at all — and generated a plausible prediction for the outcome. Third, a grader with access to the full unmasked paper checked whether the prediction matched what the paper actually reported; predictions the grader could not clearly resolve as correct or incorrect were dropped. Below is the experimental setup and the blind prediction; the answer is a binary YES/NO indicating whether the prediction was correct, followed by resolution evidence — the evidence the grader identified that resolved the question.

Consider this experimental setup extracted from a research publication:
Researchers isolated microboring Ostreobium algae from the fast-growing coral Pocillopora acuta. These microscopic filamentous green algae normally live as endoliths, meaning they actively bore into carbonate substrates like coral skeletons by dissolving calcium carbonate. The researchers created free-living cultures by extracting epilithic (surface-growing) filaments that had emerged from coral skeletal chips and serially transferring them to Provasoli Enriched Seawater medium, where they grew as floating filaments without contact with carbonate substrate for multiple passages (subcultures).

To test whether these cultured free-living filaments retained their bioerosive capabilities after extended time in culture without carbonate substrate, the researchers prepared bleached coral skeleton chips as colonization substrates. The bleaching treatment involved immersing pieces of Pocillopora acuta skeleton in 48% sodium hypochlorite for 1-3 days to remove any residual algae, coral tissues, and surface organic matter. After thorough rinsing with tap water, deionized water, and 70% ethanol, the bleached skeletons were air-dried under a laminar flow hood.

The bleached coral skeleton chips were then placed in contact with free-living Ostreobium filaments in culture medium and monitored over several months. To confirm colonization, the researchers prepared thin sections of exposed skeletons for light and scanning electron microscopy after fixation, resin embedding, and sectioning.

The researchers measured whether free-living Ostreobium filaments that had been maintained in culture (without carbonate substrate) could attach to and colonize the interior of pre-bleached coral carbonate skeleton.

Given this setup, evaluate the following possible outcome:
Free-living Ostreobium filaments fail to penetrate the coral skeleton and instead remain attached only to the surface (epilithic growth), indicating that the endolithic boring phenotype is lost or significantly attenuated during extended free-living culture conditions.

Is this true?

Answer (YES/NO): NO